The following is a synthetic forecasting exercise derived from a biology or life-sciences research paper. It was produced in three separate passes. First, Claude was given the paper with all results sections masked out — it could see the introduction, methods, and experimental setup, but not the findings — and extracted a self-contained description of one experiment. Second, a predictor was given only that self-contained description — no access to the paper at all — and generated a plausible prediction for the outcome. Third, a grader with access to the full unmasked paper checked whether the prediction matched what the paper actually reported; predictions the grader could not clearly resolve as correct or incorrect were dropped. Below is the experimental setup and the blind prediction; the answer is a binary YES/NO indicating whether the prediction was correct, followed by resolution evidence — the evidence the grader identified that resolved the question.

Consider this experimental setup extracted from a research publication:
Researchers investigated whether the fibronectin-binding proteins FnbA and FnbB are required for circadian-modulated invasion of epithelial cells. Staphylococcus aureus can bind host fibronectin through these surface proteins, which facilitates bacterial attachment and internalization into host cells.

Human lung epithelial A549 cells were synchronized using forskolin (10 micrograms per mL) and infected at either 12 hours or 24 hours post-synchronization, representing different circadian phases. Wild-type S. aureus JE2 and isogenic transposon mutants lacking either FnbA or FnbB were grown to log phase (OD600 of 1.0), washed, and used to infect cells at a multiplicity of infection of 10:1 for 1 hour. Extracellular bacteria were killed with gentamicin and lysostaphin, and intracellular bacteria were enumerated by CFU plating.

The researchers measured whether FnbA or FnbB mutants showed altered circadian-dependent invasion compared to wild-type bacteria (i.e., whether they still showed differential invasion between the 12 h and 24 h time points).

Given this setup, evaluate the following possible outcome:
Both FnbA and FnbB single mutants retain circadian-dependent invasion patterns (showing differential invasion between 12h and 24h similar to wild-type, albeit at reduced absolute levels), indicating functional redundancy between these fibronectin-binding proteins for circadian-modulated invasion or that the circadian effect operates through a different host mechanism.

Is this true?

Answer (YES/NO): YES